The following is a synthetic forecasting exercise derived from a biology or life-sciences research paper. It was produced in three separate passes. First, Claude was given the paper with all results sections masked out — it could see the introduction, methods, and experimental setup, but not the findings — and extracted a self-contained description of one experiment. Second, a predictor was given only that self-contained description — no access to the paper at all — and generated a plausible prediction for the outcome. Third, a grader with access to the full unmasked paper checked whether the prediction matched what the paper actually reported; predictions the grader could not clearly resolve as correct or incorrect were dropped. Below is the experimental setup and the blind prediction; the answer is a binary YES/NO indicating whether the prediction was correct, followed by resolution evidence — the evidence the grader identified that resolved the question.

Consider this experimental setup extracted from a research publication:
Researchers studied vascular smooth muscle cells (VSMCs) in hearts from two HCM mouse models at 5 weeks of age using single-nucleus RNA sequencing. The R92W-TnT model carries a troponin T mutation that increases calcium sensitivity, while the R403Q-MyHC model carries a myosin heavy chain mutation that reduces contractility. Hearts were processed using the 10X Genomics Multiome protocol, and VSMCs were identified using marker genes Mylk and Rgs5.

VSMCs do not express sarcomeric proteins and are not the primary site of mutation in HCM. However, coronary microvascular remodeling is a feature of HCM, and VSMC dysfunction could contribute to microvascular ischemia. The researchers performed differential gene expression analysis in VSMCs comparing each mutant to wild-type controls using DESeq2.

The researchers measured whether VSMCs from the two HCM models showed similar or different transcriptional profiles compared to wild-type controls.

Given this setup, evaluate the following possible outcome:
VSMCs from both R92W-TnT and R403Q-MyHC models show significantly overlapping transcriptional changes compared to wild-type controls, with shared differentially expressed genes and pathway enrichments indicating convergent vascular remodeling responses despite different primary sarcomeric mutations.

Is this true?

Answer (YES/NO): NO